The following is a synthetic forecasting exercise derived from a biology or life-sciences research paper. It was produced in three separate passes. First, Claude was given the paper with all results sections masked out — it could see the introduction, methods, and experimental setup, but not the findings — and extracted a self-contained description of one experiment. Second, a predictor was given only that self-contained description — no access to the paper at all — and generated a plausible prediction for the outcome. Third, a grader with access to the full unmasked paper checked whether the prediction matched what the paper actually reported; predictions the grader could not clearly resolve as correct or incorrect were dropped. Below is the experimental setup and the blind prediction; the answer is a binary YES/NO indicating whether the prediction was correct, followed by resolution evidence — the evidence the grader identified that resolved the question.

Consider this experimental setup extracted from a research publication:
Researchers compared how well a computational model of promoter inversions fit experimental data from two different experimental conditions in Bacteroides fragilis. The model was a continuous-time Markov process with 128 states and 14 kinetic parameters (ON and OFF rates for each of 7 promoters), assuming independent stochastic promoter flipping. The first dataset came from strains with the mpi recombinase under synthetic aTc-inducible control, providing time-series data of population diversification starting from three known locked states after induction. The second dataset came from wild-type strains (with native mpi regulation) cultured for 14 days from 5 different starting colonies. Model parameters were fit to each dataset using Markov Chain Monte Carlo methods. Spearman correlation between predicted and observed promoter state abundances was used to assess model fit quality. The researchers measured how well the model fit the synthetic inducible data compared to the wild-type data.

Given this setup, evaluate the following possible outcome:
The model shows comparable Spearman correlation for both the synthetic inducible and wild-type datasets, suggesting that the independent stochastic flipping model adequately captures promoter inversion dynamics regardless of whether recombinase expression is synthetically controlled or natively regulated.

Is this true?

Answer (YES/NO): NO